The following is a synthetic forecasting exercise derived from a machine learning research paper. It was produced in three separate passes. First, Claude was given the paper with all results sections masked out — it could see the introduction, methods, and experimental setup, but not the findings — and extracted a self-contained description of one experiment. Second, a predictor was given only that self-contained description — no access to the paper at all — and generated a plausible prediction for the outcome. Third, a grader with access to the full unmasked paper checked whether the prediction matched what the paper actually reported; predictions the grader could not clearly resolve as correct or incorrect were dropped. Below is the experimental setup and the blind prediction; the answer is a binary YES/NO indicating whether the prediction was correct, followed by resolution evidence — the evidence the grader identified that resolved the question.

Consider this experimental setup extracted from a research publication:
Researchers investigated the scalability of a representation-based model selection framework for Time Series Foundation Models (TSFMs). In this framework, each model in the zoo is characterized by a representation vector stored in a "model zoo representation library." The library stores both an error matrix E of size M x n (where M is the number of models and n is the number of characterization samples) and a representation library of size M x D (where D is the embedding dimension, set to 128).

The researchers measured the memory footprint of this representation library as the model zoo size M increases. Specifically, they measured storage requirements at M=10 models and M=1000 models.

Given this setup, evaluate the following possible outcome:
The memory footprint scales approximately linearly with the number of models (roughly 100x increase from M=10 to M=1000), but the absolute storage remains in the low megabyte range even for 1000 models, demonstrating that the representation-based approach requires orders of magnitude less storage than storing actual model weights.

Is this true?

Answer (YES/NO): YES